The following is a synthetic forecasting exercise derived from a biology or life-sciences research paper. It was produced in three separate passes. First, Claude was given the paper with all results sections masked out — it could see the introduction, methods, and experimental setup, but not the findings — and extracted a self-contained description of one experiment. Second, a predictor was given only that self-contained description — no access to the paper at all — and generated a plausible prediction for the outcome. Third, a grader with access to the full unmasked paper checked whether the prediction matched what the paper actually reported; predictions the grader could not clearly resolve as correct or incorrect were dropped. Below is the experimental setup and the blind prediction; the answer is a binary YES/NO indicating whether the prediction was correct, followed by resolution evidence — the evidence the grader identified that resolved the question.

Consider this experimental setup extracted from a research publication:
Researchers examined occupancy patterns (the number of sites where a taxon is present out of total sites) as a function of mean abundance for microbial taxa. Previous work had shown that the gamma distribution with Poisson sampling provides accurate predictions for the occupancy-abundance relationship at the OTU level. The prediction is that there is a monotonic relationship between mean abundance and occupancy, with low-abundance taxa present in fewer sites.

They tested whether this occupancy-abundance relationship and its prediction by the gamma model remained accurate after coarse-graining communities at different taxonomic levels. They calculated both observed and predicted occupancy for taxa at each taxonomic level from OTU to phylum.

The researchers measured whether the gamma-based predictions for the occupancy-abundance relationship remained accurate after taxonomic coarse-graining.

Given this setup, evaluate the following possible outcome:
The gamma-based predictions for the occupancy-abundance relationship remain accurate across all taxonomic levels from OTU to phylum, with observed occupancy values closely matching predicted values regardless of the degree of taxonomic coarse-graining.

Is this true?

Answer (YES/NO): YES